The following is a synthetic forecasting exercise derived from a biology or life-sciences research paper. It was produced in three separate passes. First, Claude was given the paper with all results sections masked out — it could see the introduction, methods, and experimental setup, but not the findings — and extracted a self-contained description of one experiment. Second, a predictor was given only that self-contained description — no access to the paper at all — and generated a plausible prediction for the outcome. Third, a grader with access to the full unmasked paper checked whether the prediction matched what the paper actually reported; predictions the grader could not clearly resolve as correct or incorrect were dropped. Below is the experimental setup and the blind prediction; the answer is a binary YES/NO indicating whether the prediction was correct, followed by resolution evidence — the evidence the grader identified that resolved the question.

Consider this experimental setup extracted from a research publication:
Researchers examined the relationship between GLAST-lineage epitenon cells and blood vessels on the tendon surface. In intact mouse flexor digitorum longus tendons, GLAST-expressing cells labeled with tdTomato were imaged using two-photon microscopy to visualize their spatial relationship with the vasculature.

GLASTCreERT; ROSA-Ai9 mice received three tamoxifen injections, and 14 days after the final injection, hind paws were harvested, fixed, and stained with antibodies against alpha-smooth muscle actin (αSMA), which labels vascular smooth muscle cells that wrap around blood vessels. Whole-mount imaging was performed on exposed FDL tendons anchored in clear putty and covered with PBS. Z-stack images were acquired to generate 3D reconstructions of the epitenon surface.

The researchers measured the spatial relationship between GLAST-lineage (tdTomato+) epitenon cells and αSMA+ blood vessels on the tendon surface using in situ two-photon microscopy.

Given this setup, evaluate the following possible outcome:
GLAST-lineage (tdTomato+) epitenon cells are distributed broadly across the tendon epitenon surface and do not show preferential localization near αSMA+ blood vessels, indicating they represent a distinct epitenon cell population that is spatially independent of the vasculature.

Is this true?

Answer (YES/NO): NO